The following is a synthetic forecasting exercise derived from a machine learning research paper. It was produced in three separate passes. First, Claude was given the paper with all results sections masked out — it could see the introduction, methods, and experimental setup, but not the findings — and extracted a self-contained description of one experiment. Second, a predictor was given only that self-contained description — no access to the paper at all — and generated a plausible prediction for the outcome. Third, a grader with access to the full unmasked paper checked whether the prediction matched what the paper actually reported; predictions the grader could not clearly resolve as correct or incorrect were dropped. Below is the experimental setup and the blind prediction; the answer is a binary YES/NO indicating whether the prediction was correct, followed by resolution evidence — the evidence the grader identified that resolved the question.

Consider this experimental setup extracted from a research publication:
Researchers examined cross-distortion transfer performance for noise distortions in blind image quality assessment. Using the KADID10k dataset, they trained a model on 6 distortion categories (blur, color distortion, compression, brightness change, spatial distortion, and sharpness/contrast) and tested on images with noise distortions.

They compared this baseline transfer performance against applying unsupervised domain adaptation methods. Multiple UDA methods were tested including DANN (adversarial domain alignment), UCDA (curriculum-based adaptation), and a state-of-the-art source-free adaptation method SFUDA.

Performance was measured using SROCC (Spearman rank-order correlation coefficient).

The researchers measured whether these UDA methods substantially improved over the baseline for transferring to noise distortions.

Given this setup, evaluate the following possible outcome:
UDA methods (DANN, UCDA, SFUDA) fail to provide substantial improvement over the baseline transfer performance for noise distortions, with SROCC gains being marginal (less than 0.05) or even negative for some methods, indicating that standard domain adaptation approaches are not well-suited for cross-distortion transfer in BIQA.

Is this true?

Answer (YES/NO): YES